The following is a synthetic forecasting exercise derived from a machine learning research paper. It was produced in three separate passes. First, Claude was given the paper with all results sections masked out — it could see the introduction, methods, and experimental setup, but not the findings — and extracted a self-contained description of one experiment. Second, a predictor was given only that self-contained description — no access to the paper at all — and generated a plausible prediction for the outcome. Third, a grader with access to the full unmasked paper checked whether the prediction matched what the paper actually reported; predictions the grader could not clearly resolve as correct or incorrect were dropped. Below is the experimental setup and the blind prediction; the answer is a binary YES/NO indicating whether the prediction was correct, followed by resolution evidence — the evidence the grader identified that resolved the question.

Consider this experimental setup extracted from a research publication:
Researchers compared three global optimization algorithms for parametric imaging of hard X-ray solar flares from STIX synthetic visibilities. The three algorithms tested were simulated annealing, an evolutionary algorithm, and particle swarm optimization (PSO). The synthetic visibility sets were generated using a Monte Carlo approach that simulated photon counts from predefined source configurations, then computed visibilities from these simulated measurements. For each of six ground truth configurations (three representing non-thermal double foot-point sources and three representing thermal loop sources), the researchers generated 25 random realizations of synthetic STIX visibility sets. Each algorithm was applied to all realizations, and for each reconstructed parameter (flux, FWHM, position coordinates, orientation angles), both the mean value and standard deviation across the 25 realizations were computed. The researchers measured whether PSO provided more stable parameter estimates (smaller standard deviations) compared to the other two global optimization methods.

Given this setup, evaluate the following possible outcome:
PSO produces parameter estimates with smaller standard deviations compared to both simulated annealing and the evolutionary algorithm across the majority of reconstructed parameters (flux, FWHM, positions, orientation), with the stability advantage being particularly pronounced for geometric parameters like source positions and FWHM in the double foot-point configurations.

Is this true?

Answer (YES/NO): NO